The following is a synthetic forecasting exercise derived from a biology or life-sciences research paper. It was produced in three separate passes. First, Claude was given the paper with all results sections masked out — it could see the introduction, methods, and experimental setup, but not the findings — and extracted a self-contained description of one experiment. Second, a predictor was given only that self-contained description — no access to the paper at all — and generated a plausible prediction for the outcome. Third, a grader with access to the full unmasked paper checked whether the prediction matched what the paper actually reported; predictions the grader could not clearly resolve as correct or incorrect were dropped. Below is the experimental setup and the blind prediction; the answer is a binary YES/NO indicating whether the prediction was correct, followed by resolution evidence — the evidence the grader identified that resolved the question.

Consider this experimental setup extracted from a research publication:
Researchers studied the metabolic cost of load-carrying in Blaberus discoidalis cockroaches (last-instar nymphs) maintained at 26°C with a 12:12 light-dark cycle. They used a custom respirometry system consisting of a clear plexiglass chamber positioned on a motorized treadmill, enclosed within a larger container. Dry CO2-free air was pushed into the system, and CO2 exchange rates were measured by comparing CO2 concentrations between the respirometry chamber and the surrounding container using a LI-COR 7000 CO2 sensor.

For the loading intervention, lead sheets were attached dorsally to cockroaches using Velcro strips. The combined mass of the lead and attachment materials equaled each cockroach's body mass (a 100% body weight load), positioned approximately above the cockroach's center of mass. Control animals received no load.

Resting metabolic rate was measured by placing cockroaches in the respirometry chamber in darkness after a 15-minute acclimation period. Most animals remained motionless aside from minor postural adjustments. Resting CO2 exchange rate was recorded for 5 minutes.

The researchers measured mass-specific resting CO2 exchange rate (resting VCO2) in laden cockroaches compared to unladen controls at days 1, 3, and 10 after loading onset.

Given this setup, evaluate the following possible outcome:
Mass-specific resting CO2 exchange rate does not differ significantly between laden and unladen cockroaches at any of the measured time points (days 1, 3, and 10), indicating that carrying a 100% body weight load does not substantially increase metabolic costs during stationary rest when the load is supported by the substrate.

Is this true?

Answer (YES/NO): YES